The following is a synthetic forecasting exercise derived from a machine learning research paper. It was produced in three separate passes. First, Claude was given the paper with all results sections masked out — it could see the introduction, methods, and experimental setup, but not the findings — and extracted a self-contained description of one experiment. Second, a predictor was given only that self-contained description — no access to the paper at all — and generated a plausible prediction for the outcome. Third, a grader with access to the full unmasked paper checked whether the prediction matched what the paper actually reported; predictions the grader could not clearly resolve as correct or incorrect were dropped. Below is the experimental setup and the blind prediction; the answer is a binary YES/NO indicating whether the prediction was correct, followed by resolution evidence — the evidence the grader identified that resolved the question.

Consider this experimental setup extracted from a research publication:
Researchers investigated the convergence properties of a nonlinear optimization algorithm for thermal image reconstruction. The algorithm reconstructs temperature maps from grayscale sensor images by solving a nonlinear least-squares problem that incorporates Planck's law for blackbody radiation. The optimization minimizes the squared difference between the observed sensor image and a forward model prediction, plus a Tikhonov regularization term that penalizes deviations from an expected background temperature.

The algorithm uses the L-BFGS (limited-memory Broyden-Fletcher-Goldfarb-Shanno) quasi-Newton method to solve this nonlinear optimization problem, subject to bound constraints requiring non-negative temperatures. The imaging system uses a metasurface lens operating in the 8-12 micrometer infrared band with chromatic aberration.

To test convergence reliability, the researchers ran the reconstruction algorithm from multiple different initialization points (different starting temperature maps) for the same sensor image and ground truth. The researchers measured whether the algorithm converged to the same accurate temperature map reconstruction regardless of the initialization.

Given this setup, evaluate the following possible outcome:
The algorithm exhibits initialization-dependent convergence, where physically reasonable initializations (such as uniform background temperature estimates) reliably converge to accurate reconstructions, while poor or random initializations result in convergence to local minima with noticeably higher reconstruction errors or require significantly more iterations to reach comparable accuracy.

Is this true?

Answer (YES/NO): NO